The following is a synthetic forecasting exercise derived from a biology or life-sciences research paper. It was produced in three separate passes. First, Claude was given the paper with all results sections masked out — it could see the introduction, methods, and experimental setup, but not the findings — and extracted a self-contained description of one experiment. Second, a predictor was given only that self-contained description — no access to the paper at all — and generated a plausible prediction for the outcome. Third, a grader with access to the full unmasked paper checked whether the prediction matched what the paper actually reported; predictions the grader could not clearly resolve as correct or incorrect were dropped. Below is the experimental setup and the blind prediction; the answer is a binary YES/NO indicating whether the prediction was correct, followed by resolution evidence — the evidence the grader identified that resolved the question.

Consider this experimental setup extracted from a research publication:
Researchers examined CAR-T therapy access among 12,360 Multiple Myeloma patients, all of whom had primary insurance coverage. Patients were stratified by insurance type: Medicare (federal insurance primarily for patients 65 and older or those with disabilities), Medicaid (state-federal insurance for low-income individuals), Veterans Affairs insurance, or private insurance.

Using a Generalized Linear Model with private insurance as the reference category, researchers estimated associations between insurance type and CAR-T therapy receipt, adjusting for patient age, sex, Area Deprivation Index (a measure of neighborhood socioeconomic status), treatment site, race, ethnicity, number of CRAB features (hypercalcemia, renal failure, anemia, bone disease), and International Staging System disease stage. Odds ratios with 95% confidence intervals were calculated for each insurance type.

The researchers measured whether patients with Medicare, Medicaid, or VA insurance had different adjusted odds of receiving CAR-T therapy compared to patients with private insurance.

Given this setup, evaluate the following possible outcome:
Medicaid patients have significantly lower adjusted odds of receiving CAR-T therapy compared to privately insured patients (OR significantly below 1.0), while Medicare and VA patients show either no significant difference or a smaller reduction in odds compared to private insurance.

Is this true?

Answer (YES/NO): NO